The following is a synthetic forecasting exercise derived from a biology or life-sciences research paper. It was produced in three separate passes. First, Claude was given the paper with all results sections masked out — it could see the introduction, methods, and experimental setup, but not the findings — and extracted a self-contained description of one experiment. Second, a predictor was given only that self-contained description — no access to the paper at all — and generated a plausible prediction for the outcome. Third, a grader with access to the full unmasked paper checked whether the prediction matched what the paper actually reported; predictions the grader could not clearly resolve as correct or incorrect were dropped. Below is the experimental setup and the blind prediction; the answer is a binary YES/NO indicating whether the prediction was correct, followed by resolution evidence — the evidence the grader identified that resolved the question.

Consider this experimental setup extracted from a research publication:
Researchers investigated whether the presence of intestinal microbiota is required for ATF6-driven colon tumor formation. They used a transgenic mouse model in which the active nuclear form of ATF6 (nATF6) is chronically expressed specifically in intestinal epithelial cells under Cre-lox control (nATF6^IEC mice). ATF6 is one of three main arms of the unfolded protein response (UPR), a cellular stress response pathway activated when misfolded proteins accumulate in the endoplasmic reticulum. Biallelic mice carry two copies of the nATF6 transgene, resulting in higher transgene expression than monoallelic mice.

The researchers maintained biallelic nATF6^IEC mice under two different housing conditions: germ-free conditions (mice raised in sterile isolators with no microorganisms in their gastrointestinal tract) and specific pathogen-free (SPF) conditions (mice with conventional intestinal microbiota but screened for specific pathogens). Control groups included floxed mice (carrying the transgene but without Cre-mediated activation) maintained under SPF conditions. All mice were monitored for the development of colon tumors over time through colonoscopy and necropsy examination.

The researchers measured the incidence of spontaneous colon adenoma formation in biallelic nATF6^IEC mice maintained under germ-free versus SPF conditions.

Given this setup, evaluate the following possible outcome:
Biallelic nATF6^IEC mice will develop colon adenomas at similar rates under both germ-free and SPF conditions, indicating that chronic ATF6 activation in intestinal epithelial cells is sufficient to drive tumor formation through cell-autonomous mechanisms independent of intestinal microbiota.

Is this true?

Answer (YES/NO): NO